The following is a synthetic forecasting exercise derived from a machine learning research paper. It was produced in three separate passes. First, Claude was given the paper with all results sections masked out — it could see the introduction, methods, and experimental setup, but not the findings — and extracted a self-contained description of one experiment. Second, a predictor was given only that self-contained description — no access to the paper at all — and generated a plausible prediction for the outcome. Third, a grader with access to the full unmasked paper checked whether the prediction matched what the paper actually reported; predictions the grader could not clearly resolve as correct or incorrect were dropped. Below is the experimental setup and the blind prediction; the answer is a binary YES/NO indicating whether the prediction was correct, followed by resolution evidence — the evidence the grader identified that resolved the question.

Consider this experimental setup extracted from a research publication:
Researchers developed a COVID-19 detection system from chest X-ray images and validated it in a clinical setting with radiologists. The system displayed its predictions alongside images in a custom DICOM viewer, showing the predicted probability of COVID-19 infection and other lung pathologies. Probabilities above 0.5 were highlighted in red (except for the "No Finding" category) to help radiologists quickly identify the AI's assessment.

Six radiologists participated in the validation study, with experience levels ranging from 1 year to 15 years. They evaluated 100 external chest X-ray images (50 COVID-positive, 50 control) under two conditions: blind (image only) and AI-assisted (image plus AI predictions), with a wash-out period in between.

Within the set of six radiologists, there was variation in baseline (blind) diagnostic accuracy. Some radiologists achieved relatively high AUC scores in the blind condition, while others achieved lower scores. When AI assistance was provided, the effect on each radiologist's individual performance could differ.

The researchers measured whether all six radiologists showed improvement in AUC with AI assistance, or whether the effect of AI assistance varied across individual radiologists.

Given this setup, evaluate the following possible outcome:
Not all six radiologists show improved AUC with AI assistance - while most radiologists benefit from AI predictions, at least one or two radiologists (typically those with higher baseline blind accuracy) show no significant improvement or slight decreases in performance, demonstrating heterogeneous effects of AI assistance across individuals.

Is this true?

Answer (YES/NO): YES